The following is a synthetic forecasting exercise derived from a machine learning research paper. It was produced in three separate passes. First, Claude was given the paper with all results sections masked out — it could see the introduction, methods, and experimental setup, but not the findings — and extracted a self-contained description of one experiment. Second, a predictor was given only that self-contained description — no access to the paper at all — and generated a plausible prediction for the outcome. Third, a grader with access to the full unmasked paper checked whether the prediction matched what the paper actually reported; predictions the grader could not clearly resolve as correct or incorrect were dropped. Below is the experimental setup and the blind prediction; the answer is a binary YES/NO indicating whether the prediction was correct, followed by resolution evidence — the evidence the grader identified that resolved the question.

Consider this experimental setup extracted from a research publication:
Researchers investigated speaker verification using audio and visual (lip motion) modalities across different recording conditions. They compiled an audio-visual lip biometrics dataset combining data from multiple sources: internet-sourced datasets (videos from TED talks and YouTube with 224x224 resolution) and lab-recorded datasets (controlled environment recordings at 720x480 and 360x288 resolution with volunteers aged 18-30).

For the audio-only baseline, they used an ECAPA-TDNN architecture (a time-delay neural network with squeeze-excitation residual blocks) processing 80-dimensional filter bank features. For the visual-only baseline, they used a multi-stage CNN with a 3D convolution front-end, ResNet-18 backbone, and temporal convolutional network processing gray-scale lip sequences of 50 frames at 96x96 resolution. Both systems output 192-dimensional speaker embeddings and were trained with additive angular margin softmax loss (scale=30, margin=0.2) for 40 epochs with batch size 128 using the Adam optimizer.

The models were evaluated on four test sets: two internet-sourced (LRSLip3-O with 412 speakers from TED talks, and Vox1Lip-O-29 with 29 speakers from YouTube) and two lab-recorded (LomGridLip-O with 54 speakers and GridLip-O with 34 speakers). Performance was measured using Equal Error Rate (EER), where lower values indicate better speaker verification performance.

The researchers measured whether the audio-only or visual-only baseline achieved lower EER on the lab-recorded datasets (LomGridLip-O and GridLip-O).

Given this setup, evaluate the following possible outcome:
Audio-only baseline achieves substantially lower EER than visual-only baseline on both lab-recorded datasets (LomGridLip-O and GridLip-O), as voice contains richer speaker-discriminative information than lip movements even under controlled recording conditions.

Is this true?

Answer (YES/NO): NO